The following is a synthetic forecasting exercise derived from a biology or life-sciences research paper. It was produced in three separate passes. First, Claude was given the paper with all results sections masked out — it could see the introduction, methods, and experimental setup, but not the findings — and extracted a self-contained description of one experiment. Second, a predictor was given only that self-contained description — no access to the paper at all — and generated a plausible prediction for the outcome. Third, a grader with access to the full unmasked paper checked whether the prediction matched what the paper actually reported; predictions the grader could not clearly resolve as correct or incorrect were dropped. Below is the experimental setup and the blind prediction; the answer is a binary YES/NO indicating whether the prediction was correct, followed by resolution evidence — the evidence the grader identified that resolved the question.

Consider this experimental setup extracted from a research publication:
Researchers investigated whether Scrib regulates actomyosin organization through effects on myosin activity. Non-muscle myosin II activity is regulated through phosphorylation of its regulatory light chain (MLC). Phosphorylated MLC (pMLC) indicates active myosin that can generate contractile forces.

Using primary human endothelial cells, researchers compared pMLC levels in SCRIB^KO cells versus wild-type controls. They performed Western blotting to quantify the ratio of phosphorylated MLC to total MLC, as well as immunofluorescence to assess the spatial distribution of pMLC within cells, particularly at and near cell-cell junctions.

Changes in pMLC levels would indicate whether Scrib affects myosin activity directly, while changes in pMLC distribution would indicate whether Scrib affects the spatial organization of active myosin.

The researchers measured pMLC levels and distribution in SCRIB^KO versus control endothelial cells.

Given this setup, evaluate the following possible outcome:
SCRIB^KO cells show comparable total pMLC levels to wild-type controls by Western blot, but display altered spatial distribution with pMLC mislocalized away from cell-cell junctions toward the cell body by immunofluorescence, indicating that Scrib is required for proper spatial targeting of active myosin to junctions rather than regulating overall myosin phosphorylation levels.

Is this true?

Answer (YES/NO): YES